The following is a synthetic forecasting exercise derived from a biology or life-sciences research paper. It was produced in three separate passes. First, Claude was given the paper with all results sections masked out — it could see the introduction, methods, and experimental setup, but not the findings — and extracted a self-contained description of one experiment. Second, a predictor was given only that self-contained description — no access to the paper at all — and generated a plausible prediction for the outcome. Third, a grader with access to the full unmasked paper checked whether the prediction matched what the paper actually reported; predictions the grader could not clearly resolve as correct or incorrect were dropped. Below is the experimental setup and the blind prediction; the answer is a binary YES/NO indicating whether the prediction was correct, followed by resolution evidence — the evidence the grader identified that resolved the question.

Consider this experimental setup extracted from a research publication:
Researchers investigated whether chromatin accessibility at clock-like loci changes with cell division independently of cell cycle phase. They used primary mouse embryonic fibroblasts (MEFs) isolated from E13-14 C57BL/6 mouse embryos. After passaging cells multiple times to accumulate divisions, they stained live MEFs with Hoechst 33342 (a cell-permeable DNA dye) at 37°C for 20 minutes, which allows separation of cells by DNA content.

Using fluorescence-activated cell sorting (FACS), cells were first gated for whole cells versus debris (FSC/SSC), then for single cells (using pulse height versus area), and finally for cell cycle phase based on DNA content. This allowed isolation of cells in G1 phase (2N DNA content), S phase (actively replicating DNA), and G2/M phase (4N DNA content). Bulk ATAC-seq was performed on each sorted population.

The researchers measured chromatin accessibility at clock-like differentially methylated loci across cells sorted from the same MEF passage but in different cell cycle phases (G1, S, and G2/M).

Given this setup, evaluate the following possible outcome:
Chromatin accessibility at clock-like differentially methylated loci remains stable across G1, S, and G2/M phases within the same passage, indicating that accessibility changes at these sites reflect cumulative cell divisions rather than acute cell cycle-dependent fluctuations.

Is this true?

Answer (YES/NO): NO